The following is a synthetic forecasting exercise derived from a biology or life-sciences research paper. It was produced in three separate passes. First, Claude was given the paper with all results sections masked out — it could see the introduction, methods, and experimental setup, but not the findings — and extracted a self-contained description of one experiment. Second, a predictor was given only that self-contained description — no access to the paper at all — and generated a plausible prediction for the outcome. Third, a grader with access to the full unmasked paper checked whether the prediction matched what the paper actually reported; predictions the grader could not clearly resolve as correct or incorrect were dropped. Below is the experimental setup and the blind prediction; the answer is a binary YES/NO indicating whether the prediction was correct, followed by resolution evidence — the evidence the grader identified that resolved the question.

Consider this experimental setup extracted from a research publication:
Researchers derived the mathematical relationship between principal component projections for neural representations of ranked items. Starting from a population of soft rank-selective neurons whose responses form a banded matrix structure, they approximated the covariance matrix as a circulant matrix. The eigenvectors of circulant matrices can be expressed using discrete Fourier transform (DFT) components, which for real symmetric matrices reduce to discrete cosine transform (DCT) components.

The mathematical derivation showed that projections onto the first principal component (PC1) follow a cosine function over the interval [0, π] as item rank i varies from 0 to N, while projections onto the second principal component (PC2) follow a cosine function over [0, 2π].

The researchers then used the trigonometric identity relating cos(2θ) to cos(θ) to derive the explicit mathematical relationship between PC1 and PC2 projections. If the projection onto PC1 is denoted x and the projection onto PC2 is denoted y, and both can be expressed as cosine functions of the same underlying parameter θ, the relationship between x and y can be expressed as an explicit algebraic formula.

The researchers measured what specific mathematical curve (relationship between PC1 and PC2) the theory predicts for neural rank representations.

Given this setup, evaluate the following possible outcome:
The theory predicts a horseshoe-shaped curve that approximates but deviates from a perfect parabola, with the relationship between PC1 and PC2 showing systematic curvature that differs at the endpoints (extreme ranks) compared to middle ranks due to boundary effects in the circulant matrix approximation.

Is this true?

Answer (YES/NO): NO